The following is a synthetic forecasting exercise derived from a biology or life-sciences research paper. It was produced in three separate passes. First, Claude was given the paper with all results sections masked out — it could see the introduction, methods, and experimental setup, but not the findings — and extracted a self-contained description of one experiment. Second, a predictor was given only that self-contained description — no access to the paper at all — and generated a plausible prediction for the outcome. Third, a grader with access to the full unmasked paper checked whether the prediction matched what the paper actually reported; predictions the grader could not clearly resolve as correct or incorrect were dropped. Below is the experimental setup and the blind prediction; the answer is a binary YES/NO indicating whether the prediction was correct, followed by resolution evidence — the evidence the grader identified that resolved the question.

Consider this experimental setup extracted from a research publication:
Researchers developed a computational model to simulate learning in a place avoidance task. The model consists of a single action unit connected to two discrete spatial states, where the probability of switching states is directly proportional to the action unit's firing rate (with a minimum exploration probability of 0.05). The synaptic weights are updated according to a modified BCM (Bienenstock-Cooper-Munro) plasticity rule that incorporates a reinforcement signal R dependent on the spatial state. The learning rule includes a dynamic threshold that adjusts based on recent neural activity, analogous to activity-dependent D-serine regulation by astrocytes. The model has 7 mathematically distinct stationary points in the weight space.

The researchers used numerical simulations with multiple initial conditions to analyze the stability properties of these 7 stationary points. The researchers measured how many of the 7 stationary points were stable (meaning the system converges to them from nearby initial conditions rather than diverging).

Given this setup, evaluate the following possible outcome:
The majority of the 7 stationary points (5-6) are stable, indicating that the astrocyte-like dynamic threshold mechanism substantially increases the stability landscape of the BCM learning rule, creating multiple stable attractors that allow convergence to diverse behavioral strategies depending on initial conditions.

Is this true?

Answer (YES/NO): NO